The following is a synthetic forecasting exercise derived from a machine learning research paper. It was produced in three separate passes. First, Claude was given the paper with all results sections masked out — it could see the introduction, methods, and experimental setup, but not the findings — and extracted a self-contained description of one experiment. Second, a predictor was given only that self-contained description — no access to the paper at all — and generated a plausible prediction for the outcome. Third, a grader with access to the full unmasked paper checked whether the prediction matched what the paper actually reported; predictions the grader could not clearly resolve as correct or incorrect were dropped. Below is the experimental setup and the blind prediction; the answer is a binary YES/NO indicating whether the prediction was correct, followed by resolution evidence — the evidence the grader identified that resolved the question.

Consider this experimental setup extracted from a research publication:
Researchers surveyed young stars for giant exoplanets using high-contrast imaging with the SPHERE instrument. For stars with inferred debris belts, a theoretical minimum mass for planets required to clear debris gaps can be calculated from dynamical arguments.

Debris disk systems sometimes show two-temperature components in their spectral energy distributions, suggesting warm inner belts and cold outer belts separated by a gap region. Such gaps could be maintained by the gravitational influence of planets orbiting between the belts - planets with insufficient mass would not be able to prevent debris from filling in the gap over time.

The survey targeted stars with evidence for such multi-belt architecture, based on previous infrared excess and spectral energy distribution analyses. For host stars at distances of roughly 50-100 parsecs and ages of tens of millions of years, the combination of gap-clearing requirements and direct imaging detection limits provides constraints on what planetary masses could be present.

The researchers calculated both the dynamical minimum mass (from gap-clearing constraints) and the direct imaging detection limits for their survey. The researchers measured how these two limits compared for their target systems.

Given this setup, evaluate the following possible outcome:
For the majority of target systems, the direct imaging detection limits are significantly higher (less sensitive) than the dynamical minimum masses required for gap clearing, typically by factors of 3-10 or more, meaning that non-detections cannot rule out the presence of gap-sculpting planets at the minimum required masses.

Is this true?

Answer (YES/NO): YES